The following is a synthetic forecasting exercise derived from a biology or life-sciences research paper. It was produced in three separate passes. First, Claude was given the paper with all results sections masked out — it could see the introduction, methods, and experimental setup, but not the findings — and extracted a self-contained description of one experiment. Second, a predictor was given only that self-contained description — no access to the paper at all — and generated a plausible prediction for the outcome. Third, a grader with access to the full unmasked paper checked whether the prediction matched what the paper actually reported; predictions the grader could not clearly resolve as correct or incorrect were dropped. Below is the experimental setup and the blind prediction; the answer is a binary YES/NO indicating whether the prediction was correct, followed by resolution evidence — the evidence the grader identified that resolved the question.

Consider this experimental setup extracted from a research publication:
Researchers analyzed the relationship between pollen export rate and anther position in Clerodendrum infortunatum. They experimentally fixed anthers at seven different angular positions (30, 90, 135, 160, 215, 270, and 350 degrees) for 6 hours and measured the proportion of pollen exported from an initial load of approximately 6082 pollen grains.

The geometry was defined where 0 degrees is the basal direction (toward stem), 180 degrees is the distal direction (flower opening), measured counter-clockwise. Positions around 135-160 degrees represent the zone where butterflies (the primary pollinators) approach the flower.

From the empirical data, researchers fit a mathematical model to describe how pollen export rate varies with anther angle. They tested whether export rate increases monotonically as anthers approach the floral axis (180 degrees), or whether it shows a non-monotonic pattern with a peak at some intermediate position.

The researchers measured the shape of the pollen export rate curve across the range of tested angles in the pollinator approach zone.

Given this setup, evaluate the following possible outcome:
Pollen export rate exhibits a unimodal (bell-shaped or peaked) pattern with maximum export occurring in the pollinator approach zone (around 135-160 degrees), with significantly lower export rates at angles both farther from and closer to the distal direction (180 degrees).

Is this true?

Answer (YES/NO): NO